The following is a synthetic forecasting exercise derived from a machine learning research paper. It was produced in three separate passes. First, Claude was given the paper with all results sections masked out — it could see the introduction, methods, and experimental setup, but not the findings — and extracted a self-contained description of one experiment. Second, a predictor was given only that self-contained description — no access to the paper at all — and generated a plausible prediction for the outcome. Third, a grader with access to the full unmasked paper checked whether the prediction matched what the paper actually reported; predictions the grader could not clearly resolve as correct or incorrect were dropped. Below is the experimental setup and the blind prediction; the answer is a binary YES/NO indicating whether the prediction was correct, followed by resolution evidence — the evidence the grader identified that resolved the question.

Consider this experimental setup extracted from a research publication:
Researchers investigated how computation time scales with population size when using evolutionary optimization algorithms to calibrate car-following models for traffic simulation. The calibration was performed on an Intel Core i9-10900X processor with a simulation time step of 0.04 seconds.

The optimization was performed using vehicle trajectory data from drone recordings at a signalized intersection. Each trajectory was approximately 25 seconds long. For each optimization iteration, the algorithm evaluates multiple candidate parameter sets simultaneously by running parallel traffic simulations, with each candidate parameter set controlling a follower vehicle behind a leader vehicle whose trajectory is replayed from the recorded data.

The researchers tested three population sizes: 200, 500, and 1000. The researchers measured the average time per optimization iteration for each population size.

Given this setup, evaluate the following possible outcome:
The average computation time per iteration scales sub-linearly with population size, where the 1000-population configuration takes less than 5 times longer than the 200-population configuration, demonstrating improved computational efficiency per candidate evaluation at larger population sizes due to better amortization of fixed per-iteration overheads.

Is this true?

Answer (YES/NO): YES